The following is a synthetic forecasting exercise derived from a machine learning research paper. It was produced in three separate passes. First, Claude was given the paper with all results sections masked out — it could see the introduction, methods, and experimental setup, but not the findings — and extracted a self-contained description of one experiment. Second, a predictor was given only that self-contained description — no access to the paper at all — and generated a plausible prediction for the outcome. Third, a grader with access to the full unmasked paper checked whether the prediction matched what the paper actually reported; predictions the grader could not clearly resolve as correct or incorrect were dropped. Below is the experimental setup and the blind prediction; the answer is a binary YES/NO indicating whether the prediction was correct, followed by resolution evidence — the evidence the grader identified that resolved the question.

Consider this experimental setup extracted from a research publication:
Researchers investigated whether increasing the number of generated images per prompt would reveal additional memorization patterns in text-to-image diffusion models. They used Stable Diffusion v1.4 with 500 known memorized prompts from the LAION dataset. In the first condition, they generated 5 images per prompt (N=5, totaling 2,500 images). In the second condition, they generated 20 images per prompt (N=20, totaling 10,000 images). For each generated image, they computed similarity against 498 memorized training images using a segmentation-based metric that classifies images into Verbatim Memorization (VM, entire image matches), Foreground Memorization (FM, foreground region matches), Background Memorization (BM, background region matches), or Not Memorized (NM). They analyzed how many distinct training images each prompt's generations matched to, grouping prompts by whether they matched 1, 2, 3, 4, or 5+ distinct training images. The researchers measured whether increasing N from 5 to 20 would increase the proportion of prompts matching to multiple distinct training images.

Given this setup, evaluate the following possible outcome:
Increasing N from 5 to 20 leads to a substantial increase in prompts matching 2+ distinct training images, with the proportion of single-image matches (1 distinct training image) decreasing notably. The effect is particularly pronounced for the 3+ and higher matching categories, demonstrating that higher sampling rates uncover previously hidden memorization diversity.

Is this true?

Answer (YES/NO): NO